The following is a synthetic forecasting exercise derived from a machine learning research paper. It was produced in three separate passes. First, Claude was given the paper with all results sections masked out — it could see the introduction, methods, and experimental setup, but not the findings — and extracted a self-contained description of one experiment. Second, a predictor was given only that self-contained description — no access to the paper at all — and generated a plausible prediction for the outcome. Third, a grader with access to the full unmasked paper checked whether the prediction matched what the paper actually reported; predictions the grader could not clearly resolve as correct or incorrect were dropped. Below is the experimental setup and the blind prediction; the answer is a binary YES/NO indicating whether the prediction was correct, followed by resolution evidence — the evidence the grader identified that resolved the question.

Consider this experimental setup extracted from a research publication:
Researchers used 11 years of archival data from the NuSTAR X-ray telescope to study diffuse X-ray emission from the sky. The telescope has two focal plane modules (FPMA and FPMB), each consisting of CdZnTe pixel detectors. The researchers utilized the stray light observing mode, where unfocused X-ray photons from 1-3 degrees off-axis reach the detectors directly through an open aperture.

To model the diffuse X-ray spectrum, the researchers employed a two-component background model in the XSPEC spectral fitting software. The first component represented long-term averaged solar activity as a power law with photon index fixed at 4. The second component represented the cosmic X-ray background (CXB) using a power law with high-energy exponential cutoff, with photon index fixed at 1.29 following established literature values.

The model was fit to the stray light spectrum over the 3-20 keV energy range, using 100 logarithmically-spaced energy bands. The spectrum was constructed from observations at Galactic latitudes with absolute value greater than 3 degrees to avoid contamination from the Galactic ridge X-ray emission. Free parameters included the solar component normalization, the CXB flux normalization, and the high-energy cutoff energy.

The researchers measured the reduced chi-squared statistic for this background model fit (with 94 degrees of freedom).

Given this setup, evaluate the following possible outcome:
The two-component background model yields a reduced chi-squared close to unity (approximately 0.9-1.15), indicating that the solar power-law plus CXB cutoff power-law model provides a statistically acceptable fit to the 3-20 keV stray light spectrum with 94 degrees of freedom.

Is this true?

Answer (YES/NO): NO